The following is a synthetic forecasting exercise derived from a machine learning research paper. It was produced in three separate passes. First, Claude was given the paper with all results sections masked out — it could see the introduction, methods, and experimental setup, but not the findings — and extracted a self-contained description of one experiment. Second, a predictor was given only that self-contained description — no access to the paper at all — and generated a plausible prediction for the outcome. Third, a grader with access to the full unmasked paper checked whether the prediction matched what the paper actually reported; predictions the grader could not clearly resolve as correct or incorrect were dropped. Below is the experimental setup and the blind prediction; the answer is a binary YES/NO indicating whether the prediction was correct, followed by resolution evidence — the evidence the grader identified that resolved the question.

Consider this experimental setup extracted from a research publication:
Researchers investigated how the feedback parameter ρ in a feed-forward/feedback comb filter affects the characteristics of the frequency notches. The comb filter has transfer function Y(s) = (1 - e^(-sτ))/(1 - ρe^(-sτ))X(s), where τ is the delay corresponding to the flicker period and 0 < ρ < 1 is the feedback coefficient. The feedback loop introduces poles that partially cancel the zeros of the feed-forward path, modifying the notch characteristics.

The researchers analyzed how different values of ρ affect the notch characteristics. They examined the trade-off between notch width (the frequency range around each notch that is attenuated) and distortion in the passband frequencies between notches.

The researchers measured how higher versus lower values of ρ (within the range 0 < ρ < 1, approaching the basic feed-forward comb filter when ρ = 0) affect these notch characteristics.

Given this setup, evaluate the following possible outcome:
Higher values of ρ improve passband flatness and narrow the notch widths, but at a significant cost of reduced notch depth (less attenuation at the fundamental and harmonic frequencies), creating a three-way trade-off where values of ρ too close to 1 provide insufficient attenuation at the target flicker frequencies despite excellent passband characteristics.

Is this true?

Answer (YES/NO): NO